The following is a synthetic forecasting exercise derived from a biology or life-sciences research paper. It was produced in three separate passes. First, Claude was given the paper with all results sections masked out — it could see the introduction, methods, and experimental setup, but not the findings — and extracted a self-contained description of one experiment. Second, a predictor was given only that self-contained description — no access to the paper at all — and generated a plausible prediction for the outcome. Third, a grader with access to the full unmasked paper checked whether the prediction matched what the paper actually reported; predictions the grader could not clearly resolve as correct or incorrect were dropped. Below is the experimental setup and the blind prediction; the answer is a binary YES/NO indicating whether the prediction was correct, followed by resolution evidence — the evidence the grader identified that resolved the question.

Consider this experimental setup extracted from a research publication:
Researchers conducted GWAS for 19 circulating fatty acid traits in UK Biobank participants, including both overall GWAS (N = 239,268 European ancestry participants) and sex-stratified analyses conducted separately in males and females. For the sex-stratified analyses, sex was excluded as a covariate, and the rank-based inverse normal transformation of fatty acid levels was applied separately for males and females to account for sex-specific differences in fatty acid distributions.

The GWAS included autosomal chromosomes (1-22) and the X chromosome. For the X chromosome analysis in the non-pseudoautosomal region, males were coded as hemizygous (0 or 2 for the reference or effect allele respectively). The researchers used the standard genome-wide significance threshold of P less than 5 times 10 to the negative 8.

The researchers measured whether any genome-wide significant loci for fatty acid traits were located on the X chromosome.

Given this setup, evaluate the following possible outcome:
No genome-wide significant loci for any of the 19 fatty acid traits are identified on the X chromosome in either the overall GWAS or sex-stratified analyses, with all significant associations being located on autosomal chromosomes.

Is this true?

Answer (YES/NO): NO